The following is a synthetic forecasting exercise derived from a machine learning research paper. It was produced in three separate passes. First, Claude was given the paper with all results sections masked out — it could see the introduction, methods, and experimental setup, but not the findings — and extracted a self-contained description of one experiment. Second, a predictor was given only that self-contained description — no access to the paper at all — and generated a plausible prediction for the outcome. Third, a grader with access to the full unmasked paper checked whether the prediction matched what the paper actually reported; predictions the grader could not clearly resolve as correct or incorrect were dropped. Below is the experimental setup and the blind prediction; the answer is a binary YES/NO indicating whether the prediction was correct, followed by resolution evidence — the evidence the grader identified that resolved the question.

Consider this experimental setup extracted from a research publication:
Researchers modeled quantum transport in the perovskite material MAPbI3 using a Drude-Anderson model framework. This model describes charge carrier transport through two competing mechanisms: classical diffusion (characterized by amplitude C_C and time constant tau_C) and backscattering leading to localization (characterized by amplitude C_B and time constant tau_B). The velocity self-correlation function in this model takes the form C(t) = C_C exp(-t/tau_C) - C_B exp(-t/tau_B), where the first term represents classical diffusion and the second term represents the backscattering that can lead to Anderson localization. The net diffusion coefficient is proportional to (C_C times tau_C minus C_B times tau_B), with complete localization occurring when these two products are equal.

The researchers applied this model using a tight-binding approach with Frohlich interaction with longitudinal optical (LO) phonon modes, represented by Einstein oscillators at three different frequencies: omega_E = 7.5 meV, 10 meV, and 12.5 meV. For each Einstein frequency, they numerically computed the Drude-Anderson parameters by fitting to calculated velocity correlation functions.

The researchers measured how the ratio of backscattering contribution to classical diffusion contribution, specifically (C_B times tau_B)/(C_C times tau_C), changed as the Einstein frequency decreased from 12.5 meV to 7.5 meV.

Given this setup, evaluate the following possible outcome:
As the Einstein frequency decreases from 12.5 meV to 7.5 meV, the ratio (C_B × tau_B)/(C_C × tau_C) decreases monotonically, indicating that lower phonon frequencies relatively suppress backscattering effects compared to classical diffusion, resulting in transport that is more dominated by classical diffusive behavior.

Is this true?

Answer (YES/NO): NO